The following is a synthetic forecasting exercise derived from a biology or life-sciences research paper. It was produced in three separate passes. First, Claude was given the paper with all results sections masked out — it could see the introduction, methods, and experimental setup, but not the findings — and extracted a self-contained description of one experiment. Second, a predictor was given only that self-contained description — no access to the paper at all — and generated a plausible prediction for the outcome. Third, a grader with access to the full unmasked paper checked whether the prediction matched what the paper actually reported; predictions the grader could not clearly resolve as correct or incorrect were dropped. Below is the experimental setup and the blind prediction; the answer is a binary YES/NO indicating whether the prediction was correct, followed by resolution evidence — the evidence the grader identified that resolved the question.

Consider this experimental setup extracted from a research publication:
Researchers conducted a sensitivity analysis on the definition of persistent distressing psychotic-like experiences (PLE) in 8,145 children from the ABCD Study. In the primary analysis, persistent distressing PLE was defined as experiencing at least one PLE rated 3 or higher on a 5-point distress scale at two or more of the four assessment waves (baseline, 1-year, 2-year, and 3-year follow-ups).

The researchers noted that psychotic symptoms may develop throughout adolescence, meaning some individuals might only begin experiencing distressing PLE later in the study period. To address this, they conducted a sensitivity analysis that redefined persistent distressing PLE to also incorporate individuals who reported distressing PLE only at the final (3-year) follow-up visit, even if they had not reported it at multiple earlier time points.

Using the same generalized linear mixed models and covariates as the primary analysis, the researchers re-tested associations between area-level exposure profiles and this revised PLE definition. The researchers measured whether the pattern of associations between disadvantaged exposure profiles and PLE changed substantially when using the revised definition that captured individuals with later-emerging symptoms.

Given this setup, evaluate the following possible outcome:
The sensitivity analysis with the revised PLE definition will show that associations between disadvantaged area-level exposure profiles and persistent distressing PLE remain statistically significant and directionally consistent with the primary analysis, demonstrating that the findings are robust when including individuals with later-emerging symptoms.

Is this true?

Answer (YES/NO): YES